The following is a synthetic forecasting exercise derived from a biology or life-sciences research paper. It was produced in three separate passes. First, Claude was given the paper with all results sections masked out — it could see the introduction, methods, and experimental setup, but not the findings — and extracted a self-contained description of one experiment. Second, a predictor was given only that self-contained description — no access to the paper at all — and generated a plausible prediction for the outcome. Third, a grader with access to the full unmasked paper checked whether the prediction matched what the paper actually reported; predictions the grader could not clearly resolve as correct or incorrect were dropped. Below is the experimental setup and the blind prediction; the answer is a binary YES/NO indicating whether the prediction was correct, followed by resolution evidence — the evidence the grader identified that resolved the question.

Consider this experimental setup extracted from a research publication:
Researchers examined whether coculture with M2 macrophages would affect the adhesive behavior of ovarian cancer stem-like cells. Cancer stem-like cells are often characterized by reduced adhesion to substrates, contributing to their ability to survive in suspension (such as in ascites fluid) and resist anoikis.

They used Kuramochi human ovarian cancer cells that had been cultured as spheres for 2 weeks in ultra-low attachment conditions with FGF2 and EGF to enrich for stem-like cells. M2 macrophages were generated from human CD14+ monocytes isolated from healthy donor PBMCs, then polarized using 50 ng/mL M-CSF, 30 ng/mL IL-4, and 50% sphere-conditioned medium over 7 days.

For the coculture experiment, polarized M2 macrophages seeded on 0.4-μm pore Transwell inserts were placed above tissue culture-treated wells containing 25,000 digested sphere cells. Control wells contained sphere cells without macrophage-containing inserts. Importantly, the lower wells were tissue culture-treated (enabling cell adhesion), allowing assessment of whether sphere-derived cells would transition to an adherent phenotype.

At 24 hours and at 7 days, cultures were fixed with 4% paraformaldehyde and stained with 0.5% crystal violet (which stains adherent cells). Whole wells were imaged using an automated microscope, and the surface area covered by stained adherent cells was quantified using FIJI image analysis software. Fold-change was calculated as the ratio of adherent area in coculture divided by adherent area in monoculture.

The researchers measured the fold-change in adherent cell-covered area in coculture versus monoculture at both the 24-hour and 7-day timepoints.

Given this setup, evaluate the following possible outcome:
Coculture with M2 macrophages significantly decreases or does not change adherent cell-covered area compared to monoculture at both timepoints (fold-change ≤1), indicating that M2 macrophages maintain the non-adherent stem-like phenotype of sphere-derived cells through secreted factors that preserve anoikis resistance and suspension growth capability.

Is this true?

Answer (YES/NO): NO